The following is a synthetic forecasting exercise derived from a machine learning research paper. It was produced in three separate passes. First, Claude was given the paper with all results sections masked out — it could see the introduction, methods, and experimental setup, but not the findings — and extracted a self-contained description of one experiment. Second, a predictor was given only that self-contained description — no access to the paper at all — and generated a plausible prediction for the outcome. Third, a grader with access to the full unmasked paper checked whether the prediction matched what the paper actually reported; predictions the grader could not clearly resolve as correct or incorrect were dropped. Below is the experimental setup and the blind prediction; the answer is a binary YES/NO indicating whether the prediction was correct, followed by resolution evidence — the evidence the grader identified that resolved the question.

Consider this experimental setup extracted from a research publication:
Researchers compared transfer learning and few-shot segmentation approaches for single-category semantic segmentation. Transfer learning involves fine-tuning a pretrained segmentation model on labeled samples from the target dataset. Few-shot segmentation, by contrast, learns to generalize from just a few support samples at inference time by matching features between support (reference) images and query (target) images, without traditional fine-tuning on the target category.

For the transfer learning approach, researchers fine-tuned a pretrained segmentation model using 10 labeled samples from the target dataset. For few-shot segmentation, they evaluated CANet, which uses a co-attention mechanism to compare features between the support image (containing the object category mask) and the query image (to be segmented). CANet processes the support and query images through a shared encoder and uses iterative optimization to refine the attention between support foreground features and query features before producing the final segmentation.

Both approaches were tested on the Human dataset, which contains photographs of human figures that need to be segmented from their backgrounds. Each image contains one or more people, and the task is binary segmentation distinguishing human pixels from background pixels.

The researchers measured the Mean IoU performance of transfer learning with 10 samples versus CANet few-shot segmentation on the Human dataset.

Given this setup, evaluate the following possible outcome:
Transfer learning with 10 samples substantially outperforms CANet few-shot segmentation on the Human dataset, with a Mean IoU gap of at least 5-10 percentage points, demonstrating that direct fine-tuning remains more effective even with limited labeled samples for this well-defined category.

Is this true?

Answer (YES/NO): NO